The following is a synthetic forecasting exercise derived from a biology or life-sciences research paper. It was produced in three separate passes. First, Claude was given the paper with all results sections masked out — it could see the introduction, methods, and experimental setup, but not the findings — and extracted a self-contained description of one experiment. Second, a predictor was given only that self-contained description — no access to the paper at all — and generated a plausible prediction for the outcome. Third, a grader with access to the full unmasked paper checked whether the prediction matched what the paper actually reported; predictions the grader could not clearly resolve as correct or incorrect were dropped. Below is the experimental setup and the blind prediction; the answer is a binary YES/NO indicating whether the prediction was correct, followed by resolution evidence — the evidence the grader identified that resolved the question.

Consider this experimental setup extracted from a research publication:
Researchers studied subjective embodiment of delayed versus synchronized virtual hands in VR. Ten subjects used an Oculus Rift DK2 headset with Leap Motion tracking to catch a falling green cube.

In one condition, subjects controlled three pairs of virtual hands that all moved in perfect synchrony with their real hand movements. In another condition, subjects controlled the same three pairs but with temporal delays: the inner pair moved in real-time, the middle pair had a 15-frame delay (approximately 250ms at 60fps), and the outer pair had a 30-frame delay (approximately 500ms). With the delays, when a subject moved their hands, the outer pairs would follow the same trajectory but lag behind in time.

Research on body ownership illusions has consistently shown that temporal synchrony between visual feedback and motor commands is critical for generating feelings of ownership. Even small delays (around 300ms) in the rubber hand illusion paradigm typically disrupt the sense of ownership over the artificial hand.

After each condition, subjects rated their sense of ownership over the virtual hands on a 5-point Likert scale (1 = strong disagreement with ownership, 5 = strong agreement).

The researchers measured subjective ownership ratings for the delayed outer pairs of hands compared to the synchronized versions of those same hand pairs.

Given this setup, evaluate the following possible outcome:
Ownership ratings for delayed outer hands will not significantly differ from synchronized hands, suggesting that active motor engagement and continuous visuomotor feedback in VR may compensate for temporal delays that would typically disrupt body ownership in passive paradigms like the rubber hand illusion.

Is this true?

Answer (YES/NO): NO